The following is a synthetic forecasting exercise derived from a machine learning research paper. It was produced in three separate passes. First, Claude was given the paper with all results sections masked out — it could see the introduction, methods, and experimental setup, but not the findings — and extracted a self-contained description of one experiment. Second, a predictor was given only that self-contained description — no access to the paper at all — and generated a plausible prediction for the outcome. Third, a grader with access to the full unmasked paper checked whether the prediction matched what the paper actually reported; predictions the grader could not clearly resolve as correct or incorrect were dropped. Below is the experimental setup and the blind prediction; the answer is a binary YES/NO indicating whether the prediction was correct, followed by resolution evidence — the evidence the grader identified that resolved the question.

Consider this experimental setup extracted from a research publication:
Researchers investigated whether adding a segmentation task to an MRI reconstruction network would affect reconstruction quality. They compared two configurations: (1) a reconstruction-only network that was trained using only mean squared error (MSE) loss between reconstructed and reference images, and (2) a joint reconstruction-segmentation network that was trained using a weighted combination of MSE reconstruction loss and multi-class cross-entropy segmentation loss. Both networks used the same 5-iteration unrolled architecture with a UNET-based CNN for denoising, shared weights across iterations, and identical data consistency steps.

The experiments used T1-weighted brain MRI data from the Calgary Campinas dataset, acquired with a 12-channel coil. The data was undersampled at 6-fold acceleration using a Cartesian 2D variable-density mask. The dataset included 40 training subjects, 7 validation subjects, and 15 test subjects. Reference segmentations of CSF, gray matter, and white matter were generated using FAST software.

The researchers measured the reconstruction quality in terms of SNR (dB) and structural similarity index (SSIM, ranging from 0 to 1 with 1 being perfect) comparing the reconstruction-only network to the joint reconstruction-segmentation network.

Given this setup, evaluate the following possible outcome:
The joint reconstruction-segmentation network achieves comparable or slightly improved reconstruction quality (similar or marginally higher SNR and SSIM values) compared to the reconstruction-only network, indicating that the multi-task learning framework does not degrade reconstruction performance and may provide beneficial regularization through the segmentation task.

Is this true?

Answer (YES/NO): YES